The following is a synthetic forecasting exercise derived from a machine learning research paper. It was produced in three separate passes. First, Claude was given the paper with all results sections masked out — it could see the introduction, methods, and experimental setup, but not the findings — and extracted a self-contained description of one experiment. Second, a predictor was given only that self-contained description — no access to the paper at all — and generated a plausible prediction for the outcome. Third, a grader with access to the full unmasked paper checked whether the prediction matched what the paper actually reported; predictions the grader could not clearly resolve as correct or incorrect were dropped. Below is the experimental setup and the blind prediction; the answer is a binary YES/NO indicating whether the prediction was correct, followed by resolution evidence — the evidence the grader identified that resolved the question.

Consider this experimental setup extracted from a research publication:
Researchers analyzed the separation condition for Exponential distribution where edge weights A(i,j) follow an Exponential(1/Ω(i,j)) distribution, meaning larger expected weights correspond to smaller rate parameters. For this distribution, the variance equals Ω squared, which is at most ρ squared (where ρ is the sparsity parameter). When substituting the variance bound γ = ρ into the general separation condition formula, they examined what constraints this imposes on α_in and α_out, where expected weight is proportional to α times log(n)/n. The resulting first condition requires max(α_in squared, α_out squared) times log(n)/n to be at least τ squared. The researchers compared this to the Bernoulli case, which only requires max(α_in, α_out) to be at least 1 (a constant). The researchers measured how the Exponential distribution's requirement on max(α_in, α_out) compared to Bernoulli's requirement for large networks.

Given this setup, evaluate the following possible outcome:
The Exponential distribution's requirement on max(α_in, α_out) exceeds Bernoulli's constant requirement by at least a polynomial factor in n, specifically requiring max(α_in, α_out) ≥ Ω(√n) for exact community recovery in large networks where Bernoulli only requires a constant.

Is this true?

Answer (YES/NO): NO